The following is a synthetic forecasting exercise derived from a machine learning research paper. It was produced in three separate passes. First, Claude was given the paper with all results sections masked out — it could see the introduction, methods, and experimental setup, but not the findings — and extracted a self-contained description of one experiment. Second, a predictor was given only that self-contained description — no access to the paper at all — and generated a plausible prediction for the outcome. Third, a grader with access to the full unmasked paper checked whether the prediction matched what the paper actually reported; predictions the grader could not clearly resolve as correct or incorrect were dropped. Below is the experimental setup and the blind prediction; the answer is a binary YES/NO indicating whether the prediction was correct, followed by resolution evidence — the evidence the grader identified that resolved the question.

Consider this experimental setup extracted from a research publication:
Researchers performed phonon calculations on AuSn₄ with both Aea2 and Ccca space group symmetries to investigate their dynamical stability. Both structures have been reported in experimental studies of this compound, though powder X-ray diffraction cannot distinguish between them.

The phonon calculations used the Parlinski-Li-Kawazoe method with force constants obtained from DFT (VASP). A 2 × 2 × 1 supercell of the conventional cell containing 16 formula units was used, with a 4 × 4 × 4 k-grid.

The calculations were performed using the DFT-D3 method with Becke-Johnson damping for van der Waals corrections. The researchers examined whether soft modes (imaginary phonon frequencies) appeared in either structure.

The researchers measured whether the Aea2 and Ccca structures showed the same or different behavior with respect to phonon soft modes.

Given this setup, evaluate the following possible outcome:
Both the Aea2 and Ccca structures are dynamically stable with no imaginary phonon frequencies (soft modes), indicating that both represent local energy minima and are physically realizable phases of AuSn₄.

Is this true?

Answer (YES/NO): NO